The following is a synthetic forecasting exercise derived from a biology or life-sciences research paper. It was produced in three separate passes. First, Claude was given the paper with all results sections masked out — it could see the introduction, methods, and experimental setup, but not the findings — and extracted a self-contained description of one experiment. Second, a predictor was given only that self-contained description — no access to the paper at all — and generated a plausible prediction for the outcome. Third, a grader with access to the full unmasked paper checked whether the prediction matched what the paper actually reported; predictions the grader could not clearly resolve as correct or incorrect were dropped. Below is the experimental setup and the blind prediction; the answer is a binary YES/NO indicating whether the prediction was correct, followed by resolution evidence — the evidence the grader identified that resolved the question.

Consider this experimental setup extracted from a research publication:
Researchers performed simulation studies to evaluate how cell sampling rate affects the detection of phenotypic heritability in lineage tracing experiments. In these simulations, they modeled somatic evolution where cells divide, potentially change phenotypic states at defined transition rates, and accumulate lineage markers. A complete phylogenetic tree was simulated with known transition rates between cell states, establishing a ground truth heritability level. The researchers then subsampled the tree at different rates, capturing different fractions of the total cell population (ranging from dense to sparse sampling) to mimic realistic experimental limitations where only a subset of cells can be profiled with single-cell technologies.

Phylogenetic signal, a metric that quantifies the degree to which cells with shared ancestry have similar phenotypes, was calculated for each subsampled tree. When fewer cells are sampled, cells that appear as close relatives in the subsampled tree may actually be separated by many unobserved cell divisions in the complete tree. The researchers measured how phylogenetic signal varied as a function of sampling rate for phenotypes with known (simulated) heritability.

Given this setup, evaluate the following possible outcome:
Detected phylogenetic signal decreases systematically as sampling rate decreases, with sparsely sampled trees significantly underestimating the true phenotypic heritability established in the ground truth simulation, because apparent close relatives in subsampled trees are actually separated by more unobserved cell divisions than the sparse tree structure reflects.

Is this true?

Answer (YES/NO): YES